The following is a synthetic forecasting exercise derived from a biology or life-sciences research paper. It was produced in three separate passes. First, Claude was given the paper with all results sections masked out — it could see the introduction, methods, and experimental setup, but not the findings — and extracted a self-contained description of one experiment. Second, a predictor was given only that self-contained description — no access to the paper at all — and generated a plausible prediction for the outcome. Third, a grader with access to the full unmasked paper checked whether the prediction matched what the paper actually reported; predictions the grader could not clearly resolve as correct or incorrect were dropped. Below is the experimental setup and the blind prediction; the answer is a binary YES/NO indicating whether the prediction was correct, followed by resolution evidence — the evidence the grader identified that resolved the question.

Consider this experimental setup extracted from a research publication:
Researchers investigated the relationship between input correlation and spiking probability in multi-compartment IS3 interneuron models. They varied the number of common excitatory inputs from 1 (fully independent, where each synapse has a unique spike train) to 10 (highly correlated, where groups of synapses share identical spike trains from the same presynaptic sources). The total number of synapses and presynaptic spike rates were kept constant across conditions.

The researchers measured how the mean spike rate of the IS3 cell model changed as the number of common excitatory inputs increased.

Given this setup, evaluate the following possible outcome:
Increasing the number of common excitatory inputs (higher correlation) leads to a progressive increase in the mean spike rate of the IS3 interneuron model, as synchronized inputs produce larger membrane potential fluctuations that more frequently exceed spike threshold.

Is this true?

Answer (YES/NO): YES